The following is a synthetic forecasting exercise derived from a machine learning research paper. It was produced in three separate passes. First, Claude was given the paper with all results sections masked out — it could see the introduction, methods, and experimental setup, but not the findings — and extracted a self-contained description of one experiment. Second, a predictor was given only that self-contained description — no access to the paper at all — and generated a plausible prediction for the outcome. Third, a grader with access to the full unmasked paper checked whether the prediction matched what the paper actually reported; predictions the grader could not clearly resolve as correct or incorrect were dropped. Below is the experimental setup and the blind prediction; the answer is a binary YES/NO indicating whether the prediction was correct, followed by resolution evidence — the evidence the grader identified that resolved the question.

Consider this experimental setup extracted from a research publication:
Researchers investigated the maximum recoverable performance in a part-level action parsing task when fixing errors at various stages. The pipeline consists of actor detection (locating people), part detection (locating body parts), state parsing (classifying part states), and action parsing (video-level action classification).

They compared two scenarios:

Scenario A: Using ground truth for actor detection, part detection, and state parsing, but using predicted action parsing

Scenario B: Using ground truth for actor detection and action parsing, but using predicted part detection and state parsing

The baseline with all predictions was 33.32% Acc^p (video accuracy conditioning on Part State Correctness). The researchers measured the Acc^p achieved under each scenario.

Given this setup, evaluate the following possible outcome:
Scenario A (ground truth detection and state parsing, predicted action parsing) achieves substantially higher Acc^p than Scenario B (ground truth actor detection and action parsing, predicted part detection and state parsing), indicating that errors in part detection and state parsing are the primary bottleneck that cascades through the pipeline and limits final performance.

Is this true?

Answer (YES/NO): YES